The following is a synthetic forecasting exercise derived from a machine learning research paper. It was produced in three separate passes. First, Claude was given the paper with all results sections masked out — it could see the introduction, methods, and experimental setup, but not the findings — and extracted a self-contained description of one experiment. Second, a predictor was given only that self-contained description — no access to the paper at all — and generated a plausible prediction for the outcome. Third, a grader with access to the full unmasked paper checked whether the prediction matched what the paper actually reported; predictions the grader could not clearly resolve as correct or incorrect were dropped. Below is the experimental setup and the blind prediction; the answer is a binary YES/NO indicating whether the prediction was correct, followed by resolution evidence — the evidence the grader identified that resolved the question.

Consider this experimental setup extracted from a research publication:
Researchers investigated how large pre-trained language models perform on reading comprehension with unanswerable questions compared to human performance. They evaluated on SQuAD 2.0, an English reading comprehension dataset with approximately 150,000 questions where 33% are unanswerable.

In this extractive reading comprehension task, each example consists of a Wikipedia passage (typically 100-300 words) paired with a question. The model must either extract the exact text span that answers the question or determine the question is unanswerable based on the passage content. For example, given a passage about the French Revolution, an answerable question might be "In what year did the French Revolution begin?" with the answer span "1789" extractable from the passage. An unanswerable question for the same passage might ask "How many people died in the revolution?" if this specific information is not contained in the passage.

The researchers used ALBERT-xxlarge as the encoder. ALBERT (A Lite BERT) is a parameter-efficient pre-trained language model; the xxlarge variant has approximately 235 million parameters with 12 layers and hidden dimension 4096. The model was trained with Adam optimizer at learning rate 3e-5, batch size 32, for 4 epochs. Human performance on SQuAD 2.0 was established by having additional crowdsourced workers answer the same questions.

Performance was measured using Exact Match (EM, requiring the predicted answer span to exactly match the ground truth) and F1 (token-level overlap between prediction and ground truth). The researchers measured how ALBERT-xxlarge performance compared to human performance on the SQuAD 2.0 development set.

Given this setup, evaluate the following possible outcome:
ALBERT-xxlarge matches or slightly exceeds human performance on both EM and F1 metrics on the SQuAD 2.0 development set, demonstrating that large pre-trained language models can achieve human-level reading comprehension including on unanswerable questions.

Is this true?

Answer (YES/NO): NO